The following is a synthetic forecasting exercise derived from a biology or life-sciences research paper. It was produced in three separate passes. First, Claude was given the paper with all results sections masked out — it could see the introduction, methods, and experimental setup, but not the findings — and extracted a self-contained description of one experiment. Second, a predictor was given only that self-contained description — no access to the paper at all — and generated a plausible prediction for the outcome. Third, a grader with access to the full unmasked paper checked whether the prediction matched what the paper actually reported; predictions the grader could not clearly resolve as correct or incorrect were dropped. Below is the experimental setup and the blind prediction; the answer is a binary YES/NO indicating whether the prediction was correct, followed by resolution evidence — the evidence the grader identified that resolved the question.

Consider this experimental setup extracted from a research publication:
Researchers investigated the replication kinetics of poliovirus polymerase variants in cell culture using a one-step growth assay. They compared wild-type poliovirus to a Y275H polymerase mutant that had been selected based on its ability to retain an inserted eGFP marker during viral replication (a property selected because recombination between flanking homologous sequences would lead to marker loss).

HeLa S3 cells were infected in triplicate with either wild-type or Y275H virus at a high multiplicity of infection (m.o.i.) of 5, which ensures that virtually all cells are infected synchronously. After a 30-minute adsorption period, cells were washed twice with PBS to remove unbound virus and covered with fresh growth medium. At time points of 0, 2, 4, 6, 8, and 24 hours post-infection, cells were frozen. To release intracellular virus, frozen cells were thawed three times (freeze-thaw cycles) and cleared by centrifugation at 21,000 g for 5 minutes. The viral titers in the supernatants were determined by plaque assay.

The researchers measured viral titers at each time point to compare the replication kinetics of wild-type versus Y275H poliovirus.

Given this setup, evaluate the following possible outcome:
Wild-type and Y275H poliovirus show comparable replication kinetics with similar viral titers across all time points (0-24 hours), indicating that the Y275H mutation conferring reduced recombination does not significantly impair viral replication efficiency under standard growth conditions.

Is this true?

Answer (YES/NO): NO